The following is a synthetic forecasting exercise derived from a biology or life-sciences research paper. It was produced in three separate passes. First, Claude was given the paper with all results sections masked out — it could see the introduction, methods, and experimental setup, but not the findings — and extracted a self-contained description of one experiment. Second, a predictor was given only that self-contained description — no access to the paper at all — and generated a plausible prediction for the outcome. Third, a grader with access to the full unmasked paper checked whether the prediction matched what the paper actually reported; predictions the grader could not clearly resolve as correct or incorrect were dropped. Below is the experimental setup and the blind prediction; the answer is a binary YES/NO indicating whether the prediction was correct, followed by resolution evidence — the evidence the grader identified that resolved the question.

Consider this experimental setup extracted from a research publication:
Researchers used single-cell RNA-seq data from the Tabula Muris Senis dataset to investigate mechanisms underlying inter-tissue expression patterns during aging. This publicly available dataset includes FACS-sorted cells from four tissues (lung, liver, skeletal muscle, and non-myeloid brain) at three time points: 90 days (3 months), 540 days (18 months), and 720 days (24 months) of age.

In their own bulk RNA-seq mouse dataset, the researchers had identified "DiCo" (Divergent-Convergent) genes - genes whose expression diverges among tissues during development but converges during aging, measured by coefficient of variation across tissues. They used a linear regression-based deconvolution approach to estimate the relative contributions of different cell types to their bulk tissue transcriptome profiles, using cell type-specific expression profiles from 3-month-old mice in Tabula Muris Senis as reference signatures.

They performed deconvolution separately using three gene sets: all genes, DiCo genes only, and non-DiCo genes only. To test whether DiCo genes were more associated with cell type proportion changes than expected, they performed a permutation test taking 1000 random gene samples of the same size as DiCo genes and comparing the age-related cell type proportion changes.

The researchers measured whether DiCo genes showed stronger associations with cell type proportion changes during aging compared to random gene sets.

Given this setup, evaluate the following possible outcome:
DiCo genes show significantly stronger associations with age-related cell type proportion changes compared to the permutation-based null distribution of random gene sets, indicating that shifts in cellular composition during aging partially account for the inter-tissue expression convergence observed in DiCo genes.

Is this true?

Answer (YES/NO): NO